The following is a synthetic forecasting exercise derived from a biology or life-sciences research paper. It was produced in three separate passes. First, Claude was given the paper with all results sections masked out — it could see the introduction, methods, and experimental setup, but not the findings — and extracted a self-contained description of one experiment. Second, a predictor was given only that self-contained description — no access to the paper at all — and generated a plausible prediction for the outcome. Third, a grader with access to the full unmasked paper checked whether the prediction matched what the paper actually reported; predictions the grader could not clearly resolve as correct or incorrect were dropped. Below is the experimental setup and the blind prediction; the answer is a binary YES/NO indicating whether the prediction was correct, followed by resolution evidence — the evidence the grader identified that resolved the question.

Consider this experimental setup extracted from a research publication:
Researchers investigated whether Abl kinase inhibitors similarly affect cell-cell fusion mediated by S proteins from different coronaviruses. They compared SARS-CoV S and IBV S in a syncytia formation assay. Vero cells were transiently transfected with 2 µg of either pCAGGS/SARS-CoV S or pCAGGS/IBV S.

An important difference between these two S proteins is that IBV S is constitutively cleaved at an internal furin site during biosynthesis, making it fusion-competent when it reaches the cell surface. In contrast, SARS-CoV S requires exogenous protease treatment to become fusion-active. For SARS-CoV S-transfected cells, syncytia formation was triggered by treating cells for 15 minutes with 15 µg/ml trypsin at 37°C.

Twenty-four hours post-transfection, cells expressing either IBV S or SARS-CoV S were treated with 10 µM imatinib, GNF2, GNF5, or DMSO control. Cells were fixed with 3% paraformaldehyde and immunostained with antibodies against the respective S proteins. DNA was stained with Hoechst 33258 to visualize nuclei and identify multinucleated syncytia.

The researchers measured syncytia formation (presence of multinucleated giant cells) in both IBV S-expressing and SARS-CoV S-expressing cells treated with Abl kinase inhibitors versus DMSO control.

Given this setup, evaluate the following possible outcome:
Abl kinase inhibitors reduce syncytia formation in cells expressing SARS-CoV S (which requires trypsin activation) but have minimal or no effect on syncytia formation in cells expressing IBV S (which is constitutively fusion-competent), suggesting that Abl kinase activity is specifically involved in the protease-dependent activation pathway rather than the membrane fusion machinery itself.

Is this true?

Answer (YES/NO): NO